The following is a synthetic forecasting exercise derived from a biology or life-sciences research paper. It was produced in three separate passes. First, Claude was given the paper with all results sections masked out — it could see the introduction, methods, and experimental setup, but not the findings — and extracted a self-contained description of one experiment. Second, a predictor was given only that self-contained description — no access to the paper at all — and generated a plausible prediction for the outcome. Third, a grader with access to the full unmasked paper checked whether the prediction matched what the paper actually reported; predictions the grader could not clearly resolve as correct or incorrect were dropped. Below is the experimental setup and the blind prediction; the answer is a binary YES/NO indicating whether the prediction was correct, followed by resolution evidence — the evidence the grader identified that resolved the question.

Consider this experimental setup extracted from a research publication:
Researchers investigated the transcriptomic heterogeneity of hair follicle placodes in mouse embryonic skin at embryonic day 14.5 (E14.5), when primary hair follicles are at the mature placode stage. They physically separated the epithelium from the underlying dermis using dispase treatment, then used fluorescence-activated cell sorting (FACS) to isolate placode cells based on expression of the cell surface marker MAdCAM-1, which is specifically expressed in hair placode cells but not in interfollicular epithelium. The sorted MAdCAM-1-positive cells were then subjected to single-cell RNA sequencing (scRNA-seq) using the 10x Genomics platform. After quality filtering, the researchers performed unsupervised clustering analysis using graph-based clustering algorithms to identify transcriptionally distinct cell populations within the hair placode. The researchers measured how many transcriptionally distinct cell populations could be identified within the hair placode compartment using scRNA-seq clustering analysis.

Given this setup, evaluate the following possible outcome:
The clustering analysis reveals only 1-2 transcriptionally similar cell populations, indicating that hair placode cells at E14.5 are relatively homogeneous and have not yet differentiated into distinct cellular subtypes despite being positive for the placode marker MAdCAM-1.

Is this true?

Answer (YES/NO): NO